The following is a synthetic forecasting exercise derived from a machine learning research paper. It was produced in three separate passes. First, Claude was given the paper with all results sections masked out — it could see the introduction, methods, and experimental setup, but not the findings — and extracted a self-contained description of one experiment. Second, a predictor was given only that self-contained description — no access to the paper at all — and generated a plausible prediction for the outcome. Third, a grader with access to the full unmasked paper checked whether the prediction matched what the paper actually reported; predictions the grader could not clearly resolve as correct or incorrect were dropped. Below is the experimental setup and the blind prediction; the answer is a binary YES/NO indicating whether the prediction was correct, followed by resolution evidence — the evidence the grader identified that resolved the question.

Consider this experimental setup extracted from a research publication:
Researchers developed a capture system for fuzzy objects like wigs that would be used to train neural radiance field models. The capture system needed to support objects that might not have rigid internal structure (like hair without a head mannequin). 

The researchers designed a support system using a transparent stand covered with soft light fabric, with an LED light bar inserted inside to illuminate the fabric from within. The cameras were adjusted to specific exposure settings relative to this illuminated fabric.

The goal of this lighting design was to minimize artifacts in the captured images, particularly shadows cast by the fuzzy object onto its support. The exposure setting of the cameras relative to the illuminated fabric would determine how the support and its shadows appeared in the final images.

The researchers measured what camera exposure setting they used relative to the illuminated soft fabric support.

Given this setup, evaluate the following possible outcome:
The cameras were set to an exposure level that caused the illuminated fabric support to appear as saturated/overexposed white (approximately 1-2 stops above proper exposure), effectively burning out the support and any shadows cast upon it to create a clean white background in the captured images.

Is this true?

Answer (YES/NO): YES